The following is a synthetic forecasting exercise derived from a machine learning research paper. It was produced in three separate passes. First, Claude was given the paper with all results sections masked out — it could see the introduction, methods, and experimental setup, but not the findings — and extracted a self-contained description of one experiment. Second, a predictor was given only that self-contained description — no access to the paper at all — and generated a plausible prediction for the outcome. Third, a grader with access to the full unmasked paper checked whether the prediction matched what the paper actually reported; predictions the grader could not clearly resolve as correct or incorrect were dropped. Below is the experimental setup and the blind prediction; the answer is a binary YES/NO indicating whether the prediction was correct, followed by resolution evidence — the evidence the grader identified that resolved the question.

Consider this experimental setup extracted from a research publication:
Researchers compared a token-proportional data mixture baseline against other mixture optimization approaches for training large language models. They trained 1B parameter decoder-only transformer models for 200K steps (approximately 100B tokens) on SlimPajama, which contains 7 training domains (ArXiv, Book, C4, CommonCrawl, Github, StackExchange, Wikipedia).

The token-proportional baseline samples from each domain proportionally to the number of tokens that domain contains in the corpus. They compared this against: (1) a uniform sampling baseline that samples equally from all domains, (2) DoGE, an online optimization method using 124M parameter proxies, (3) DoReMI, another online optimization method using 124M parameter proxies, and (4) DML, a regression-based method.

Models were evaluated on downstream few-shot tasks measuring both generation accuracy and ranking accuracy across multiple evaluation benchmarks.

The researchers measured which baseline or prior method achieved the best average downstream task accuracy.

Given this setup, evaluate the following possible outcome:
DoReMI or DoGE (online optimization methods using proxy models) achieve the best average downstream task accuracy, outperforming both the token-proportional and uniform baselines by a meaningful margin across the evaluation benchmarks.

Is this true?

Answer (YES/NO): NO